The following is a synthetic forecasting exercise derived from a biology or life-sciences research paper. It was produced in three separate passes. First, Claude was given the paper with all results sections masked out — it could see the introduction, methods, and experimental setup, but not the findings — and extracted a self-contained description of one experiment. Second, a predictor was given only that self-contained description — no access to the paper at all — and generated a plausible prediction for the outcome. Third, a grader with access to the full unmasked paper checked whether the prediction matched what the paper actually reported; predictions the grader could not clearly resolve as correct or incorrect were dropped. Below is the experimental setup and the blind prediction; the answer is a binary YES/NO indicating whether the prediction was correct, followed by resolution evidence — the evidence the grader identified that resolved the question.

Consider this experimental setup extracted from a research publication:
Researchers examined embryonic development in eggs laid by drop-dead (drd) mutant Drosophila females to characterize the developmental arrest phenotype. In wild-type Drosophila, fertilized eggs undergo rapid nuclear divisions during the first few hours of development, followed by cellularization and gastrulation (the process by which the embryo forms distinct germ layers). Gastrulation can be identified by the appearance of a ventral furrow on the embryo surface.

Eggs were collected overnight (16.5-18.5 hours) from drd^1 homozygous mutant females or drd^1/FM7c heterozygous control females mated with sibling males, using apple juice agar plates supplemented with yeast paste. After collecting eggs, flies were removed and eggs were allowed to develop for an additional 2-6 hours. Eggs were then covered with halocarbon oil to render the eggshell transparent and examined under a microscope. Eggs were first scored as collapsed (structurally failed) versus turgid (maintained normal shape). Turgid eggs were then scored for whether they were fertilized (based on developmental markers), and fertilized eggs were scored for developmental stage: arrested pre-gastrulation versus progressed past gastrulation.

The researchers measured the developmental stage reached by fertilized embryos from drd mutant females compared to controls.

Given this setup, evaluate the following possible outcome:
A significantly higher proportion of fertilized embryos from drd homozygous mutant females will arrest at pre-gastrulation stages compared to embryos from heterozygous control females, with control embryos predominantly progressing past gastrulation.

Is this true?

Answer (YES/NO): YES